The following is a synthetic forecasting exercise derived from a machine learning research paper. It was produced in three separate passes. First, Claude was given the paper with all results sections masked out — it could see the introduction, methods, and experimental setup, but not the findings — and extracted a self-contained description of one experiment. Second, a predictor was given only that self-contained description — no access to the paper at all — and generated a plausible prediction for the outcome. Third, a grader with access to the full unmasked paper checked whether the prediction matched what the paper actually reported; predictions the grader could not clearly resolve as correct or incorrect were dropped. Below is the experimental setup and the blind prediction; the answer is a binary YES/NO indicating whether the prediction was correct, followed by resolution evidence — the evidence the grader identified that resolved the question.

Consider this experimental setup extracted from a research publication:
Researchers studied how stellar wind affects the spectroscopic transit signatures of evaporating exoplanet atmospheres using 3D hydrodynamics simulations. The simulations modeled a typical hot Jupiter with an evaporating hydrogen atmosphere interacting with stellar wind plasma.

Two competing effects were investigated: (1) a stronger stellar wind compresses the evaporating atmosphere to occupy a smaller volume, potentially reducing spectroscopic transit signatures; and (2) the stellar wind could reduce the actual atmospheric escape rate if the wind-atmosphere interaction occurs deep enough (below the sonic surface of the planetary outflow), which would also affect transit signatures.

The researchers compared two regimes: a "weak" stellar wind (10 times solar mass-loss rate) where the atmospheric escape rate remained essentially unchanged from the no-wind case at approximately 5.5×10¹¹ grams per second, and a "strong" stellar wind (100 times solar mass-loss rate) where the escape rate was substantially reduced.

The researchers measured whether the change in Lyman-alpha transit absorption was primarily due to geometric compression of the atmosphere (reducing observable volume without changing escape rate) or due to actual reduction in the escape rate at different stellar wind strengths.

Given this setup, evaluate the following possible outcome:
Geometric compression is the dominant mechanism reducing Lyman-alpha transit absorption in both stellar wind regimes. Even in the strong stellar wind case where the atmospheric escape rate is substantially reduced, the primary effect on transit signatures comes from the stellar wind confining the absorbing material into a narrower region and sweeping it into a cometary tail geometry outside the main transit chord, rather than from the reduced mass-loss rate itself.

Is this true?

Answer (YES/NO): YES